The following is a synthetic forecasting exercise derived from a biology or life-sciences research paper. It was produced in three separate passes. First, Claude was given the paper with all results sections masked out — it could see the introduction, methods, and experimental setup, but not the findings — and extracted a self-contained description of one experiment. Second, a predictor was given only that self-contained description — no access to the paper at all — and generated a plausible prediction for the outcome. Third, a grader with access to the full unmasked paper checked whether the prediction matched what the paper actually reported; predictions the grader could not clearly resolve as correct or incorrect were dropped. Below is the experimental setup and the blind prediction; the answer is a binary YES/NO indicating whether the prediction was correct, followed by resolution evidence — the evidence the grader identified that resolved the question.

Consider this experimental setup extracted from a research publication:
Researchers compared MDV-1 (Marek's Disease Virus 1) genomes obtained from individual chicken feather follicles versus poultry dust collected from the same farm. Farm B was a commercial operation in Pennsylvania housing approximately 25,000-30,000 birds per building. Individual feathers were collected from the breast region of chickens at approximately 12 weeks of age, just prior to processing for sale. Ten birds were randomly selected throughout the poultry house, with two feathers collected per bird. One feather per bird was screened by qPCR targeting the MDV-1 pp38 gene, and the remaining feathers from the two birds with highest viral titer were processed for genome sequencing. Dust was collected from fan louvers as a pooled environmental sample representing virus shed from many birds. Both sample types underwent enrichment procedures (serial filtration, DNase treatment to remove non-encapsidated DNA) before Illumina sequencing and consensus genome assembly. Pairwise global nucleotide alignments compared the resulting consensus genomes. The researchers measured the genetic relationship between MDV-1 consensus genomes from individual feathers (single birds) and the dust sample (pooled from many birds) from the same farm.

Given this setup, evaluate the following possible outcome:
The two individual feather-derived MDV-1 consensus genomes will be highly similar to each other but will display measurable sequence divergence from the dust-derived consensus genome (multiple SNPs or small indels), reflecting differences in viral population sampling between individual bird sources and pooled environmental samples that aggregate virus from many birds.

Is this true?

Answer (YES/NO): YES